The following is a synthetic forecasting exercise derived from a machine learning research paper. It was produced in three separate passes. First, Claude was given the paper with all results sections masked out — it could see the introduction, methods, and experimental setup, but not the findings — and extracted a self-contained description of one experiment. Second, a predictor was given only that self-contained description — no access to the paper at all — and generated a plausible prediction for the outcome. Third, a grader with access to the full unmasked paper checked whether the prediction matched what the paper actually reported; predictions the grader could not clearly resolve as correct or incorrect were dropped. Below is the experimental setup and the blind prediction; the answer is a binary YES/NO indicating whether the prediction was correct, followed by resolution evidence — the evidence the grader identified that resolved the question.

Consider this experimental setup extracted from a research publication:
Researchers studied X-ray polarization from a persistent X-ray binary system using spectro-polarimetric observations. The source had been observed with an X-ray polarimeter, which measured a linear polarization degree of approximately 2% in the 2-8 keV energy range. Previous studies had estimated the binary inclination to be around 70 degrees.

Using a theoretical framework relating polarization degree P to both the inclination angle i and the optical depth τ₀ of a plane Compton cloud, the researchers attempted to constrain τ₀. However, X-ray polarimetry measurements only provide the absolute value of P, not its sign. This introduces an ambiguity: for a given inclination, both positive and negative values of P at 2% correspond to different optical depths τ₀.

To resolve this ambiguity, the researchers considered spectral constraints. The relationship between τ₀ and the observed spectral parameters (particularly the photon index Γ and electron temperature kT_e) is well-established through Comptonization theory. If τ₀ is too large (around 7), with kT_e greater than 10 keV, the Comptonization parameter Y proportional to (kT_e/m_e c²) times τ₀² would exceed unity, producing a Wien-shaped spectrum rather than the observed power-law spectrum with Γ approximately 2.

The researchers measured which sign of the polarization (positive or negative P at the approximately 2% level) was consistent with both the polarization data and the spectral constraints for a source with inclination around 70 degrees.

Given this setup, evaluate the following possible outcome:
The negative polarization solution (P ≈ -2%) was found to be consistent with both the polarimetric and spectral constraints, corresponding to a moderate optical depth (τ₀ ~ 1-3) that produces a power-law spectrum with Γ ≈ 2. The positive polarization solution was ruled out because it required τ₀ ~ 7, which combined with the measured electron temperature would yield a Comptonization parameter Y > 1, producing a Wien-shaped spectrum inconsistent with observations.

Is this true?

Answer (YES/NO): YES